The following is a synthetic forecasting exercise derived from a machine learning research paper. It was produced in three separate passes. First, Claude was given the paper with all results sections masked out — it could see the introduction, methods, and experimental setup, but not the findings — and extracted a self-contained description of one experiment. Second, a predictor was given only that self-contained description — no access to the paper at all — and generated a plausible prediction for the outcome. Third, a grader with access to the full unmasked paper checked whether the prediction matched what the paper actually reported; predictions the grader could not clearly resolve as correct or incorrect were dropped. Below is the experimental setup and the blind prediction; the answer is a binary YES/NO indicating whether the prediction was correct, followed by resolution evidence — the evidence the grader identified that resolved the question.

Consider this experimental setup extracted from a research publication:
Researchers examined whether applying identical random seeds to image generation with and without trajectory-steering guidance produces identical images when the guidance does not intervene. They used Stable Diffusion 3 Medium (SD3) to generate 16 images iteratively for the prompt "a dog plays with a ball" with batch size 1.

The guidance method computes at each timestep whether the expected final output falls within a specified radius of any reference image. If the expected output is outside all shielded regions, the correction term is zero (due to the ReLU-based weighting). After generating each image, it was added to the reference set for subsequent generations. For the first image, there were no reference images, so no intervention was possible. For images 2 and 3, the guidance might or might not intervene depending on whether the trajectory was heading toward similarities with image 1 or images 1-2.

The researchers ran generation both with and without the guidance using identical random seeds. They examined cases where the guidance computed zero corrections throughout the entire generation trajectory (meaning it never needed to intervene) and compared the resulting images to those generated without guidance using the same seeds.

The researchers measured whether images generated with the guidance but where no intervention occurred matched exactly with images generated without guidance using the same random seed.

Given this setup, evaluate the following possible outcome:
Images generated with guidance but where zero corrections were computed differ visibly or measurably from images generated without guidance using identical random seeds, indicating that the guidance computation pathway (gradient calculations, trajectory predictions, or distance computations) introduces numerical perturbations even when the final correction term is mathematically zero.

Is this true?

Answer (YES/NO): NO